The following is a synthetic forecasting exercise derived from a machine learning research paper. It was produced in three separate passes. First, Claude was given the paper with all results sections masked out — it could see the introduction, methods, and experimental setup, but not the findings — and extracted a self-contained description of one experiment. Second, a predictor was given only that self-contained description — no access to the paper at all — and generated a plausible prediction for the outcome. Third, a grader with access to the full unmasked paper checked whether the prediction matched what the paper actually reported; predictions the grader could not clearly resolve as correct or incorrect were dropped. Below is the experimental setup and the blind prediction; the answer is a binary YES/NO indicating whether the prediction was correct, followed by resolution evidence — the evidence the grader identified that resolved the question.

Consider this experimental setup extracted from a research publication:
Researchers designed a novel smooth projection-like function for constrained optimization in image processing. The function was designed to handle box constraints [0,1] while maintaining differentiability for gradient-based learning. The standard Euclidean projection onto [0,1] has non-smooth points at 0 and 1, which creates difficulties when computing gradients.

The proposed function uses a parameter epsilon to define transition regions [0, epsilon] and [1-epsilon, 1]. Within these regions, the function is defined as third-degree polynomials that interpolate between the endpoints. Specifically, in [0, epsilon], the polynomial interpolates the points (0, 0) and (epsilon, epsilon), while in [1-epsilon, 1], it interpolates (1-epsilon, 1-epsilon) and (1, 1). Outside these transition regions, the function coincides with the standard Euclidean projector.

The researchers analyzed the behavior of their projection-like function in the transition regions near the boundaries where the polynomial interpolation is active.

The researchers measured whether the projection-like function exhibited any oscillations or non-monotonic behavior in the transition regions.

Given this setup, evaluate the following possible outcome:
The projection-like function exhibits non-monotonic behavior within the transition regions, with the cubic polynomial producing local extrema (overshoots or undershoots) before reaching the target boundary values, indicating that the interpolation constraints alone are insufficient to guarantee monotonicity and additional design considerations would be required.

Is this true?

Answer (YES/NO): YES